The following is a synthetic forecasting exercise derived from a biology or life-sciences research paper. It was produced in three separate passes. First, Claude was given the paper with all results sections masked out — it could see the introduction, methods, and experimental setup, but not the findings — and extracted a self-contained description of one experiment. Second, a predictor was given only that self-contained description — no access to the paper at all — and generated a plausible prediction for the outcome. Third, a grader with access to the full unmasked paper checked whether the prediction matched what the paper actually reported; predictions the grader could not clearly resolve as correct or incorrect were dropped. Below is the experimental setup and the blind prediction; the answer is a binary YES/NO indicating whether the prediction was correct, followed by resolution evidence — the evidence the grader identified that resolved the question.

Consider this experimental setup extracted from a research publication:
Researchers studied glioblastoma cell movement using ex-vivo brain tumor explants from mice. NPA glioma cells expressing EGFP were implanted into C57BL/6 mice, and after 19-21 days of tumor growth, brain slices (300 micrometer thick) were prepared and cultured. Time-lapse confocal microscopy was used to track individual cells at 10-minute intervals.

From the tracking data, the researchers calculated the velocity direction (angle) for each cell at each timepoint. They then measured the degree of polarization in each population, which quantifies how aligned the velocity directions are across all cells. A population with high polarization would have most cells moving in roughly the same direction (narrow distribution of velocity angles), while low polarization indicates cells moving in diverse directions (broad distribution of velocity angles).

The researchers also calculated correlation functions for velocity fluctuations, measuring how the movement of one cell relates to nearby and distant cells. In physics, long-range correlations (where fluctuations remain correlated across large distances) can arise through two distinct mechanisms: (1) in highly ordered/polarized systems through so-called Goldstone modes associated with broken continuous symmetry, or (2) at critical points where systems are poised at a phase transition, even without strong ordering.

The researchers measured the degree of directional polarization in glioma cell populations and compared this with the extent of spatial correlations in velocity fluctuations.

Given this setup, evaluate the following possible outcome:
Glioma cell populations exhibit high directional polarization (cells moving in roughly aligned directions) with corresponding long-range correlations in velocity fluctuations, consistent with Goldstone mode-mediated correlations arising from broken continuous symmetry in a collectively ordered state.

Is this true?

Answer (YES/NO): NO